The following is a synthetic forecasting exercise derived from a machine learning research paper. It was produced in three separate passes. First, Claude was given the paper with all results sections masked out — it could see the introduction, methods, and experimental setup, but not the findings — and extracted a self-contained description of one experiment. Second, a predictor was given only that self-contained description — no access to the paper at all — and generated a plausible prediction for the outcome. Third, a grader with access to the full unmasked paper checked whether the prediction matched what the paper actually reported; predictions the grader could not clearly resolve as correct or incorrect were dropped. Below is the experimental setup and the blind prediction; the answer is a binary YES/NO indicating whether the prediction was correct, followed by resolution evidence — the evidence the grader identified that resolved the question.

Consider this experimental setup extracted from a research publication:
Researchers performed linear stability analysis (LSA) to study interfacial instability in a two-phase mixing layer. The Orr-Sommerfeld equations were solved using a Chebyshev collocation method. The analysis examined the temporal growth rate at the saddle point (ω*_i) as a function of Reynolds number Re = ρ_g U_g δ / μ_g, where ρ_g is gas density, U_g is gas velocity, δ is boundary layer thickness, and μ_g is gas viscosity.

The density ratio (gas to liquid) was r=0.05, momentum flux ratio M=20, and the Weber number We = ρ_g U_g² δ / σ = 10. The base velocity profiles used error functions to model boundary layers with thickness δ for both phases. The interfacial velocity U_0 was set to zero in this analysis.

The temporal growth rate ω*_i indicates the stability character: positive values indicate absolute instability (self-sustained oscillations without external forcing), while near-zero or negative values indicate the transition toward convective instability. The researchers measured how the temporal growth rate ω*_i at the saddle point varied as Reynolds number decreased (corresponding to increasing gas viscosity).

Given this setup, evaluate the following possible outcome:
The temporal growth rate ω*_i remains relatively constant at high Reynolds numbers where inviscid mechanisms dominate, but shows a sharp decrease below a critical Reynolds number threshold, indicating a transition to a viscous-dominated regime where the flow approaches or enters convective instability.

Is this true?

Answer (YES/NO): NO